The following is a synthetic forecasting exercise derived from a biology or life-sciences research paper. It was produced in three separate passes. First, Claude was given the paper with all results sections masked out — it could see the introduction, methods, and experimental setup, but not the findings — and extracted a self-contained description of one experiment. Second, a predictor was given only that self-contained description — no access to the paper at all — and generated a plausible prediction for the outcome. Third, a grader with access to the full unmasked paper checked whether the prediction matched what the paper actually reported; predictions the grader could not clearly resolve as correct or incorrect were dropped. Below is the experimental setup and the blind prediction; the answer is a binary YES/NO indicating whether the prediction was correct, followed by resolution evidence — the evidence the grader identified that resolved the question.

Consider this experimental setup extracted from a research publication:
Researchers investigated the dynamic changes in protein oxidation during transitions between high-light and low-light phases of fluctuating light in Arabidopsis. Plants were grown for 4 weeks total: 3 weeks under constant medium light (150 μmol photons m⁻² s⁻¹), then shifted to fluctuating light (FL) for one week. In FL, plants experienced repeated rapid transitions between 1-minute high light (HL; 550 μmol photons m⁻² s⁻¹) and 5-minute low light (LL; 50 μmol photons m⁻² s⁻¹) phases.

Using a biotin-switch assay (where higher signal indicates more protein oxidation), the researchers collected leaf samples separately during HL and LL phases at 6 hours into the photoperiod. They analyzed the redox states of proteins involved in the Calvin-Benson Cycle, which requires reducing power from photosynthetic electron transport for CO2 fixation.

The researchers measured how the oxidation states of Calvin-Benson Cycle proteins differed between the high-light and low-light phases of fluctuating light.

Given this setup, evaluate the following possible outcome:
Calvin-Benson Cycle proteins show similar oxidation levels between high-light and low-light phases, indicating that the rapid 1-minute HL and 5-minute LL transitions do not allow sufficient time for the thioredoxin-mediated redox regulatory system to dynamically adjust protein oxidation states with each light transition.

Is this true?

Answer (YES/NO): NO